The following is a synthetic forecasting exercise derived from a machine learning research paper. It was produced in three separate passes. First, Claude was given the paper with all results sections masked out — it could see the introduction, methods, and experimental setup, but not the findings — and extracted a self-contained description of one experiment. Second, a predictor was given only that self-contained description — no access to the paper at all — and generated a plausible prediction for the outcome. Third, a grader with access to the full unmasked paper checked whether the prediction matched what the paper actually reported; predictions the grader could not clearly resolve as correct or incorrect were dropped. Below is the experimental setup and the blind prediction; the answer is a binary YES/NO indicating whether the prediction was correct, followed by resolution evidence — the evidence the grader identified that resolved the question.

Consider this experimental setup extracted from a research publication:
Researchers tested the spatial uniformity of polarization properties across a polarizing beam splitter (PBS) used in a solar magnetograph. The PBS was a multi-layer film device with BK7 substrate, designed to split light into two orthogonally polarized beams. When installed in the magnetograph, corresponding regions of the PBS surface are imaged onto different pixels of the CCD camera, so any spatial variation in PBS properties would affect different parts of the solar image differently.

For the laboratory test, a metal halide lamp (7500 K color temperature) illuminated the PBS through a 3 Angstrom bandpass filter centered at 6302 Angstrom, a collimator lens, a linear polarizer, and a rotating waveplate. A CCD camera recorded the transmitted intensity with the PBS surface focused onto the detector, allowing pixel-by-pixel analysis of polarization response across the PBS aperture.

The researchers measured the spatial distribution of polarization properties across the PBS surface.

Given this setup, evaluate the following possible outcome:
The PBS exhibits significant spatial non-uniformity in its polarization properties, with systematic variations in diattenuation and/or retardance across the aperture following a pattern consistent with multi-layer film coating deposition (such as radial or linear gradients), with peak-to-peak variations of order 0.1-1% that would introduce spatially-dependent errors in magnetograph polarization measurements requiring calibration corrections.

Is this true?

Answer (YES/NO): NO